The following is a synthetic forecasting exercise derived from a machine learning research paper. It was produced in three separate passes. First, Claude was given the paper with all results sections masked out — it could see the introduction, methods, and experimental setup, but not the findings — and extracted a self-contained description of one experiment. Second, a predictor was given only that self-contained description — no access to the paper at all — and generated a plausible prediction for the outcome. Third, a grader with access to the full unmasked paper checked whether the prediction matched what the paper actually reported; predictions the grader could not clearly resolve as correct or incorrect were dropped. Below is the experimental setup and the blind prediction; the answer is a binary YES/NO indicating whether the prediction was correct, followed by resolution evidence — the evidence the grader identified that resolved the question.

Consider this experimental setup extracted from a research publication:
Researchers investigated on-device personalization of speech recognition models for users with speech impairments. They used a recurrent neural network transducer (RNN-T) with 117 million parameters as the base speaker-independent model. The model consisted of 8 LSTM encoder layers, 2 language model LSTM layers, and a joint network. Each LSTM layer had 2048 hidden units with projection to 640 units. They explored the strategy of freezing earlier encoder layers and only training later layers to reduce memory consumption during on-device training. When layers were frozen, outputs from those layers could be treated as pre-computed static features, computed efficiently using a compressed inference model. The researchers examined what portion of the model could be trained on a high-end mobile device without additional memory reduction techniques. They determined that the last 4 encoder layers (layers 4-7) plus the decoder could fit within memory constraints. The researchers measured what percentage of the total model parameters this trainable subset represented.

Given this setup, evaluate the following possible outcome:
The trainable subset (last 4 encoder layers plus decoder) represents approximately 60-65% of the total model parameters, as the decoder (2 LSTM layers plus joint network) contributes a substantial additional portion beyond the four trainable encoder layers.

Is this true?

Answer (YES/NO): NO